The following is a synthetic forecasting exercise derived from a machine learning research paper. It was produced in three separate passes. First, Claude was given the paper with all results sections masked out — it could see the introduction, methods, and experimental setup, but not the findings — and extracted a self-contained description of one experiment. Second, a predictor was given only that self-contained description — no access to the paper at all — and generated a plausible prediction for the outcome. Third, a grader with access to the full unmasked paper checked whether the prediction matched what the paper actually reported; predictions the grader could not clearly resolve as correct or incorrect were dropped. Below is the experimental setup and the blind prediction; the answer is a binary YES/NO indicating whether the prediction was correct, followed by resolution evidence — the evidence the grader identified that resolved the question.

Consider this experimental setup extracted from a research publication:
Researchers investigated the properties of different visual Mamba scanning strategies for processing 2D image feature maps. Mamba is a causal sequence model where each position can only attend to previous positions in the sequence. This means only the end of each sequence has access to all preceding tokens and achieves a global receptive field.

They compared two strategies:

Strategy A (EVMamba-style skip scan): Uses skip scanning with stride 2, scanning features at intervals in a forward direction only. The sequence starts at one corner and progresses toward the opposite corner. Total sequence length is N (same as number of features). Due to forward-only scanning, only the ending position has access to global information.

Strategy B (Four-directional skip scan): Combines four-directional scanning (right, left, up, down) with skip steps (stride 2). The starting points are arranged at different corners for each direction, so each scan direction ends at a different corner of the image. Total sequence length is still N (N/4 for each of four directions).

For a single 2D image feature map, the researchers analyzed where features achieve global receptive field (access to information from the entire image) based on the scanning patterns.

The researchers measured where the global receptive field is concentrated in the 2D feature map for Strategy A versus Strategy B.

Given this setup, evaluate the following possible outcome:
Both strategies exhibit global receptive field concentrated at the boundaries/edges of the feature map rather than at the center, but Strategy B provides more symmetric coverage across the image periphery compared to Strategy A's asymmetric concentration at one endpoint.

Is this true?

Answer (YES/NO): YES